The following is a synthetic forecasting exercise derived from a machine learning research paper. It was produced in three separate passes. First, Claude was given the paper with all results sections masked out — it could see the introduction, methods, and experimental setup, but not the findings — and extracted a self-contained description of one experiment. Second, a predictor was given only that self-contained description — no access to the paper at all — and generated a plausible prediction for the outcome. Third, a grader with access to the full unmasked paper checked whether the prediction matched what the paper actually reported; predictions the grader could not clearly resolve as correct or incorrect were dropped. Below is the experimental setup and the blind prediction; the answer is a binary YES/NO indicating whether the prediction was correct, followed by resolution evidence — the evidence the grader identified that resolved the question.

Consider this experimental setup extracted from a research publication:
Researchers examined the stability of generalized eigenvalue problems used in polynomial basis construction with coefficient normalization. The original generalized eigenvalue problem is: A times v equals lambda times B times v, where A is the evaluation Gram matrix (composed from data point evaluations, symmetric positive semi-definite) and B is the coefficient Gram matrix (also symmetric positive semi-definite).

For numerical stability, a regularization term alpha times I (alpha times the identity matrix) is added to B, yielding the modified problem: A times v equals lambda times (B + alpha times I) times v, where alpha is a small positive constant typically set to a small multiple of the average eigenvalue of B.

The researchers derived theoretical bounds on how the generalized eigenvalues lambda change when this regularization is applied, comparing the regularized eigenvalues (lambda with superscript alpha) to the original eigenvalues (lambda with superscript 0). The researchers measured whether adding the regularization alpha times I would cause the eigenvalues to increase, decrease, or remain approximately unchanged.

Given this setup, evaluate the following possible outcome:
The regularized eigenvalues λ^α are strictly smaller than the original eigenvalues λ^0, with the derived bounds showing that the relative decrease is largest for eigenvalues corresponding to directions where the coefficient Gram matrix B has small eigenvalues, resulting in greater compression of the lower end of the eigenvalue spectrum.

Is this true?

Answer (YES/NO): NO